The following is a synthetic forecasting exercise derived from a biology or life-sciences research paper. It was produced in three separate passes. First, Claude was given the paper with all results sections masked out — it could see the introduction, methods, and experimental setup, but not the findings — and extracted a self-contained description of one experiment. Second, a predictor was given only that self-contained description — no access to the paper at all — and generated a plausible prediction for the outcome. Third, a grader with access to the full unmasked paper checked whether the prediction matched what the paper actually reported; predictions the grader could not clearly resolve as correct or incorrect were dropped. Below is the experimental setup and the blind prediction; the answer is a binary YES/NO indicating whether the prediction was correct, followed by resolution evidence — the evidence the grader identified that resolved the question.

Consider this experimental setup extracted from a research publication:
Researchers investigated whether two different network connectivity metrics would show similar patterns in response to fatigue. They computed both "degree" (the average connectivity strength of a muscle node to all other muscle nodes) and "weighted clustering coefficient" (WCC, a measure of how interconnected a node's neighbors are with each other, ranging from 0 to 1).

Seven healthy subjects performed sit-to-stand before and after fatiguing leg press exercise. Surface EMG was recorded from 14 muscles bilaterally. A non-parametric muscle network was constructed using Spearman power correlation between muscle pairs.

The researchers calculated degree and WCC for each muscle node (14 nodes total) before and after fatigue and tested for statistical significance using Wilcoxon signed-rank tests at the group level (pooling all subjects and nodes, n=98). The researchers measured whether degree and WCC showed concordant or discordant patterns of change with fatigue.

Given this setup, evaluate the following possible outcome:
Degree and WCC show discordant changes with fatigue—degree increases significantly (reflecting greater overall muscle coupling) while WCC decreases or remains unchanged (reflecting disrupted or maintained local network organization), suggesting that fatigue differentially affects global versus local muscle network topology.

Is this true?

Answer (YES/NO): NO